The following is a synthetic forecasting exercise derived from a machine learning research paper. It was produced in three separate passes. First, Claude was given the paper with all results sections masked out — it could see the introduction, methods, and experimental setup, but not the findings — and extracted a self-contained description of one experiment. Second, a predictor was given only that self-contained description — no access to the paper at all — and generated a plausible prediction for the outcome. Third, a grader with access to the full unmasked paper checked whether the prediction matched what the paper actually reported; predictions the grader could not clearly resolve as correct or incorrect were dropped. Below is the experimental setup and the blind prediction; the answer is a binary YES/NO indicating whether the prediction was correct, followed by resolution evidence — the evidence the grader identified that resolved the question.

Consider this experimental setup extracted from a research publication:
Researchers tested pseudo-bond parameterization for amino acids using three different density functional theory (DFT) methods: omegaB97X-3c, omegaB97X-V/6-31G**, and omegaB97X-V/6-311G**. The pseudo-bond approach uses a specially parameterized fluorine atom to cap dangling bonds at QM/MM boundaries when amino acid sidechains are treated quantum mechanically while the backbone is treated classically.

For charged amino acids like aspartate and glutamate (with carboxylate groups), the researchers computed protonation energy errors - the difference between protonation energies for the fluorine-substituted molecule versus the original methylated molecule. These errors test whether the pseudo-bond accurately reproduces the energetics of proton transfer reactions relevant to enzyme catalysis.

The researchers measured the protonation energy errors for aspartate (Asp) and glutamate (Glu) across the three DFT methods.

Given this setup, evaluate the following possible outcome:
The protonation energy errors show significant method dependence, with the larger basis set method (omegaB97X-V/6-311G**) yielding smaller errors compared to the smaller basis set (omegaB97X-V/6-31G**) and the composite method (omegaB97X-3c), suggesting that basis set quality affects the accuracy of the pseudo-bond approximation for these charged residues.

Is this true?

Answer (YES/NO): NO